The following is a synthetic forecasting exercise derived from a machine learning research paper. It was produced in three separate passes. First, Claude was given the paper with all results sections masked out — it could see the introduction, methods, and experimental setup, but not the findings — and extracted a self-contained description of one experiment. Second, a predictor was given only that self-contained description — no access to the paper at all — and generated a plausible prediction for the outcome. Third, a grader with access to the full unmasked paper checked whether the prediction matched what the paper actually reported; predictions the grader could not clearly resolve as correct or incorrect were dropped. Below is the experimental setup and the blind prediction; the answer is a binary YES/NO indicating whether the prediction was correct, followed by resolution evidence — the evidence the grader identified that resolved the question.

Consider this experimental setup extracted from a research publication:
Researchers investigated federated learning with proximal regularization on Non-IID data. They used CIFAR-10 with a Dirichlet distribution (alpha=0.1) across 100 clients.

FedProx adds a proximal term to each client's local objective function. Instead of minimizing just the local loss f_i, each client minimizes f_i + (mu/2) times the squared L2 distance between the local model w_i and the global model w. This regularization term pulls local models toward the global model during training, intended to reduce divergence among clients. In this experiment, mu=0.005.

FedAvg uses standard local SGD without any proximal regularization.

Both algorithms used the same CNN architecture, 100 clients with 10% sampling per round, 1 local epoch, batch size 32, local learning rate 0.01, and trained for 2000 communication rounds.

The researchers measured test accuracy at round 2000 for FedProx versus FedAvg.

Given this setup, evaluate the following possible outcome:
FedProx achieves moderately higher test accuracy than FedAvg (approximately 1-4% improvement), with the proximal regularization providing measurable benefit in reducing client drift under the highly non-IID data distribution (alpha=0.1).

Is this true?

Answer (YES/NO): NO